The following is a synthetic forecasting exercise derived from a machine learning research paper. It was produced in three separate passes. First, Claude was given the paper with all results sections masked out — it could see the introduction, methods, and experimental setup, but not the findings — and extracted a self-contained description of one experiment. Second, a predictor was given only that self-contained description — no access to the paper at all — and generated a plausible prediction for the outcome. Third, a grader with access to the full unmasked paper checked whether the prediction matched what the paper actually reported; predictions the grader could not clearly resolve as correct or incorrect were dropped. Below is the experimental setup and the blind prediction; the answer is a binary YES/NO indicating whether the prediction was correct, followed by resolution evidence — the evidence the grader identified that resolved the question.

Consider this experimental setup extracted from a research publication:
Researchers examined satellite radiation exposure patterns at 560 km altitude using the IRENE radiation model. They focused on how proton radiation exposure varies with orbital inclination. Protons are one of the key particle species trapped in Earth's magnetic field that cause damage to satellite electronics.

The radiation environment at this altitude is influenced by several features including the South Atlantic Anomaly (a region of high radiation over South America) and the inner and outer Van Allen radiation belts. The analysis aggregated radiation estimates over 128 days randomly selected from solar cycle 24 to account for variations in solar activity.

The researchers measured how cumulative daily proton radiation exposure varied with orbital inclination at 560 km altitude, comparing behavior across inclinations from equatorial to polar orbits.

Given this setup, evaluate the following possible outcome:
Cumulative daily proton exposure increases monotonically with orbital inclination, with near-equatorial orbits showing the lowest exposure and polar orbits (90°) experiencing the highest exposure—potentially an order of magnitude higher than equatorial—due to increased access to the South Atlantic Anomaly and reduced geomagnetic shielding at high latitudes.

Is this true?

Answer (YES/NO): NO